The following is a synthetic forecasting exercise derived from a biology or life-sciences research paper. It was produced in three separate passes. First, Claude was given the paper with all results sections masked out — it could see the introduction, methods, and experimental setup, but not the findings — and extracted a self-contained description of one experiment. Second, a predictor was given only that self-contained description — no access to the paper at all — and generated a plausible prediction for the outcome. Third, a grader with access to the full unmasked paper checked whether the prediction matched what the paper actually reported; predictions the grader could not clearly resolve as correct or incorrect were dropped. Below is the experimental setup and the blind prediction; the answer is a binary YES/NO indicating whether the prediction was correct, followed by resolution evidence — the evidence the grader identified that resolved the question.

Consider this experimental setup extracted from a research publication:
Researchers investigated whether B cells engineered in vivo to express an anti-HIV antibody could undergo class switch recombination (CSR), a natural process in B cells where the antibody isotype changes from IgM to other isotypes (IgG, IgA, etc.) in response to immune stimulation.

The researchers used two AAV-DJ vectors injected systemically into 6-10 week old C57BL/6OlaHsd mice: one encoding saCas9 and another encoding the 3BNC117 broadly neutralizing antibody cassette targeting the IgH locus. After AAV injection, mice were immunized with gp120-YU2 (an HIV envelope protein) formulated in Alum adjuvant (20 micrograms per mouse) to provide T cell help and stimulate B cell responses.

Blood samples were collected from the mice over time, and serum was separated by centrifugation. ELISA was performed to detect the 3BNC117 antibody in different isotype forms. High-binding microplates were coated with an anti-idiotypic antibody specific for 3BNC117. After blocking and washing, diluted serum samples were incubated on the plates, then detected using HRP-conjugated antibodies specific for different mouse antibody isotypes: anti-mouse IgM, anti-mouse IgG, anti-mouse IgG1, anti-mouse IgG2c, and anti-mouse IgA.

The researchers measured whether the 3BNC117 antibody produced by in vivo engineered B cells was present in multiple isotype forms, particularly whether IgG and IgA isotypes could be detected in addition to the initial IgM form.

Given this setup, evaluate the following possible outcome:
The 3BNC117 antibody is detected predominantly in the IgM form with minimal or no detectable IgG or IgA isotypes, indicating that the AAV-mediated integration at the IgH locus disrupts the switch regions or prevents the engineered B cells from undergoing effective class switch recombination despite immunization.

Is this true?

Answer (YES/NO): NO